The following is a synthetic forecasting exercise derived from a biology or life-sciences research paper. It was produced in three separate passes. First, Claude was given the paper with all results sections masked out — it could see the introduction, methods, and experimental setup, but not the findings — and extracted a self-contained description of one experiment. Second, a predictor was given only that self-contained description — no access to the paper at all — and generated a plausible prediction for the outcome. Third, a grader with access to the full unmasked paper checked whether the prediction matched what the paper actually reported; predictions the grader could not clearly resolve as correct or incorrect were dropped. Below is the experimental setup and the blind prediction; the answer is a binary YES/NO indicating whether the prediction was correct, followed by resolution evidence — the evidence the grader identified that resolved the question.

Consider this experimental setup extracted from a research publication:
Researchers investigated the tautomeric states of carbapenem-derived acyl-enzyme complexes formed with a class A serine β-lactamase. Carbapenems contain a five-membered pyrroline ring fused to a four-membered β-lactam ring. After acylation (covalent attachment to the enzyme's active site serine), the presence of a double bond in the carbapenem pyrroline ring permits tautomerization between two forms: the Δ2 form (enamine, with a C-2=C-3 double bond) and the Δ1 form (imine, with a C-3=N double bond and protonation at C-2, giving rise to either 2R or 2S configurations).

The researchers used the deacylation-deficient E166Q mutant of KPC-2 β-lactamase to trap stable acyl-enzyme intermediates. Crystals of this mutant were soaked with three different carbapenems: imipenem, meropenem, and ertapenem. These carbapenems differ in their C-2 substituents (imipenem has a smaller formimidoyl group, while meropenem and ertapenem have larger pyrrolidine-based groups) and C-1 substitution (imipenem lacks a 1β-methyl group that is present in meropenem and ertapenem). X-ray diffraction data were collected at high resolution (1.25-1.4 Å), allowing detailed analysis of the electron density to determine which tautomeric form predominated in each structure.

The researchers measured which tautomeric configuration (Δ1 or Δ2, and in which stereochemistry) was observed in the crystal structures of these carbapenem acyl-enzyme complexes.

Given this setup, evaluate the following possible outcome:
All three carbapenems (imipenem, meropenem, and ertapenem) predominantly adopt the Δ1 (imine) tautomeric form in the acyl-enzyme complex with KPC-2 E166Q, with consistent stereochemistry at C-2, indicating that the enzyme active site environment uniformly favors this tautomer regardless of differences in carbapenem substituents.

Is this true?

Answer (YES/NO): NO